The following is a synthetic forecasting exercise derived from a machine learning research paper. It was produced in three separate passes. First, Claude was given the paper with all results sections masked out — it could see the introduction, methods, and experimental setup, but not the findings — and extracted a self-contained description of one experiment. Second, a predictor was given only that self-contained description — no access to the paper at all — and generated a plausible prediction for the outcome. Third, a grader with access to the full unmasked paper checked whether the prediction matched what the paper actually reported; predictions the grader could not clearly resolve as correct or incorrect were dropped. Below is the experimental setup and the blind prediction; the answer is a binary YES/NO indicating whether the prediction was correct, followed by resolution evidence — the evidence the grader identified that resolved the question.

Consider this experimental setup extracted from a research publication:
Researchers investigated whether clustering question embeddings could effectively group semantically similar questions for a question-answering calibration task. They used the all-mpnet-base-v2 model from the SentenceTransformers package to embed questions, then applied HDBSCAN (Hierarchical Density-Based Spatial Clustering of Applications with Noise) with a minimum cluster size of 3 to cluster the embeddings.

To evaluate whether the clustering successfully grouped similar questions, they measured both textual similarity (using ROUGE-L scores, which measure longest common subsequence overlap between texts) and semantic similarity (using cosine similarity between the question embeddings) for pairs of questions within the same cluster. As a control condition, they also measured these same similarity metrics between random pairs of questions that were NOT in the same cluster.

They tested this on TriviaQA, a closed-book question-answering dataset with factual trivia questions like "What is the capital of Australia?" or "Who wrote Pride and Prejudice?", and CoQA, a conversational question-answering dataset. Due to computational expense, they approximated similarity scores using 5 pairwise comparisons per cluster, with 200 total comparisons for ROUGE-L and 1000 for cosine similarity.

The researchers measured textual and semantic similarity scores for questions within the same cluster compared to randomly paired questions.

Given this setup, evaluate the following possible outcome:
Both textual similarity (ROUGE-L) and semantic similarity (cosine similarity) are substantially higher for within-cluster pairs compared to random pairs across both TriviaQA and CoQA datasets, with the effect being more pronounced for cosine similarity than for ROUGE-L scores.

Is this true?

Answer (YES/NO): YES